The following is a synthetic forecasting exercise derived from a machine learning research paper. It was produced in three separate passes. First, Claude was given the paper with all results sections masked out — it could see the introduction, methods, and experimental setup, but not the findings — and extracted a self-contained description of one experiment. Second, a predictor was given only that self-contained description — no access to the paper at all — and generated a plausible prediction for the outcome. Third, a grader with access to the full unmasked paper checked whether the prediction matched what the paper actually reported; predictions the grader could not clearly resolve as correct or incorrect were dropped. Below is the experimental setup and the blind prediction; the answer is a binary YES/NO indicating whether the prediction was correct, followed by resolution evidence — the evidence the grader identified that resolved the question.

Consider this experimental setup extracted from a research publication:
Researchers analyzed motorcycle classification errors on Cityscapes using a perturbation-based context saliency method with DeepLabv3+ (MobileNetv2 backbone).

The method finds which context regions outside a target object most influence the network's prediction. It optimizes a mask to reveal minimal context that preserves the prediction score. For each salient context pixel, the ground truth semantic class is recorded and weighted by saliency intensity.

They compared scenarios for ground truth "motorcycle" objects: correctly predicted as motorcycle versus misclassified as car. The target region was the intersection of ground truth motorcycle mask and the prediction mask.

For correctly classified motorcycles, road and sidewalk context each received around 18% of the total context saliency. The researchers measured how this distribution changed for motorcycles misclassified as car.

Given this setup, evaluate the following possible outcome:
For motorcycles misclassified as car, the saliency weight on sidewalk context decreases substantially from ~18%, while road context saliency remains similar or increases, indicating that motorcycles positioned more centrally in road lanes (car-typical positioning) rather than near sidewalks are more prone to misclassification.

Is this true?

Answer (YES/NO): NO